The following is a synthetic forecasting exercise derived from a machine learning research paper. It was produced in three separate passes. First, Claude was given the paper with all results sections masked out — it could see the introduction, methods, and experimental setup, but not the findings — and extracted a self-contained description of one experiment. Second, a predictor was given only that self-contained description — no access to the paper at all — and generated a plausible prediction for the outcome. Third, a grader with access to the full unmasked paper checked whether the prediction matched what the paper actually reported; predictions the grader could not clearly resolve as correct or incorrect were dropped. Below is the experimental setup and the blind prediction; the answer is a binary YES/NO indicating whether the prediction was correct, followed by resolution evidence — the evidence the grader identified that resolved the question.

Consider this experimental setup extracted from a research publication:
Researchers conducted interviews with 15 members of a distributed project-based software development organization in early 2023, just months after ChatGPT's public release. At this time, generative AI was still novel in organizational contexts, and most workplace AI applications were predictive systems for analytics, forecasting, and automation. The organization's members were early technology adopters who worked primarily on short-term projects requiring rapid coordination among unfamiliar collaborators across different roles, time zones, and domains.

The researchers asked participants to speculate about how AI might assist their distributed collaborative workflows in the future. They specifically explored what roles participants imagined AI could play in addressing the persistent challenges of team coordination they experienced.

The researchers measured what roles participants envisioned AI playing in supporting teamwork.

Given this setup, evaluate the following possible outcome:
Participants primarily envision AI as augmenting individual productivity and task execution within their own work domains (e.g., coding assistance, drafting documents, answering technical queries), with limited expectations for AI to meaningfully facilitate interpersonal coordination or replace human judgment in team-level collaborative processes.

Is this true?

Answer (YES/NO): NO